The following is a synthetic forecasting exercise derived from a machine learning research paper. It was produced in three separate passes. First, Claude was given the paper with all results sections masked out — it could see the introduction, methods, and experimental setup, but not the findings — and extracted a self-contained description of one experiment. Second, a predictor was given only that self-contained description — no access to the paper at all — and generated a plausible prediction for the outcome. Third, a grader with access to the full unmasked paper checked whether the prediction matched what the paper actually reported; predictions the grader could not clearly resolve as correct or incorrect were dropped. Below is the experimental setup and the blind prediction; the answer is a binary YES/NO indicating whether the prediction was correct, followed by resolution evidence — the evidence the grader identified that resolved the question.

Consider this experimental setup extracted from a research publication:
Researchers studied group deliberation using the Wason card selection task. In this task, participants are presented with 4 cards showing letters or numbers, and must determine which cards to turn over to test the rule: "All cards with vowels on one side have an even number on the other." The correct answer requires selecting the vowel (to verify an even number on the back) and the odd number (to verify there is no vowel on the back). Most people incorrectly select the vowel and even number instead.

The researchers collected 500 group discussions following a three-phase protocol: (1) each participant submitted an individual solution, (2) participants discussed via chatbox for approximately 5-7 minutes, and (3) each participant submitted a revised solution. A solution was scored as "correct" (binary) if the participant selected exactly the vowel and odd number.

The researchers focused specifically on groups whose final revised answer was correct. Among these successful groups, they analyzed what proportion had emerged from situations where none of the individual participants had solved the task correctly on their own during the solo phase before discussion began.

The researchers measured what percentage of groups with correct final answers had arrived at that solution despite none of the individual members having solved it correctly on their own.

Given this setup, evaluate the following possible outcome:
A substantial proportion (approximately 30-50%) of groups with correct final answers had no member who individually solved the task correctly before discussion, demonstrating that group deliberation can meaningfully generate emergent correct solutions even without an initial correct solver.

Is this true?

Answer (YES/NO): YES